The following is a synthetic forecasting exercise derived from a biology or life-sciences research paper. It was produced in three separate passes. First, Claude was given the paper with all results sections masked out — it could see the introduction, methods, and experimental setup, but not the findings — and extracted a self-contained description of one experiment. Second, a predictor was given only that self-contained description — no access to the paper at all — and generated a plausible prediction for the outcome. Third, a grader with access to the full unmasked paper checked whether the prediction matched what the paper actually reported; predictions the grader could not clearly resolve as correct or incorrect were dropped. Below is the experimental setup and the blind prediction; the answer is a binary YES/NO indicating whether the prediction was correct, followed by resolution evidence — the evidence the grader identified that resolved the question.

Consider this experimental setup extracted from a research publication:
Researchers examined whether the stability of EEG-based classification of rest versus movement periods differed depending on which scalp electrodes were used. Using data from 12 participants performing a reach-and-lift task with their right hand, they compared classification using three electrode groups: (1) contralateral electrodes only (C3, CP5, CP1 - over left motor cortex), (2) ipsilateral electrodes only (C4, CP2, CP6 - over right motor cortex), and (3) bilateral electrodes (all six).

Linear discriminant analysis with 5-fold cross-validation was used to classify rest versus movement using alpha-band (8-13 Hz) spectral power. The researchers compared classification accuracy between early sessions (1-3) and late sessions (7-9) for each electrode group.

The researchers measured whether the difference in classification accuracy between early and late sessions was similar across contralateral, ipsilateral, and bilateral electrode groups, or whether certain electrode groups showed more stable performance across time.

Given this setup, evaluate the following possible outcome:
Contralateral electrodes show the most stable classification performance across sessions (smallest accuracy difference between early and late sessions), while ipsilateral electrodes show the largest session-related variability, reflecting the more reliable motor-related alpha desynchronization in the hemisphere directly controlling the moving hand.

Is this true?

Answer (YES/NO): YES